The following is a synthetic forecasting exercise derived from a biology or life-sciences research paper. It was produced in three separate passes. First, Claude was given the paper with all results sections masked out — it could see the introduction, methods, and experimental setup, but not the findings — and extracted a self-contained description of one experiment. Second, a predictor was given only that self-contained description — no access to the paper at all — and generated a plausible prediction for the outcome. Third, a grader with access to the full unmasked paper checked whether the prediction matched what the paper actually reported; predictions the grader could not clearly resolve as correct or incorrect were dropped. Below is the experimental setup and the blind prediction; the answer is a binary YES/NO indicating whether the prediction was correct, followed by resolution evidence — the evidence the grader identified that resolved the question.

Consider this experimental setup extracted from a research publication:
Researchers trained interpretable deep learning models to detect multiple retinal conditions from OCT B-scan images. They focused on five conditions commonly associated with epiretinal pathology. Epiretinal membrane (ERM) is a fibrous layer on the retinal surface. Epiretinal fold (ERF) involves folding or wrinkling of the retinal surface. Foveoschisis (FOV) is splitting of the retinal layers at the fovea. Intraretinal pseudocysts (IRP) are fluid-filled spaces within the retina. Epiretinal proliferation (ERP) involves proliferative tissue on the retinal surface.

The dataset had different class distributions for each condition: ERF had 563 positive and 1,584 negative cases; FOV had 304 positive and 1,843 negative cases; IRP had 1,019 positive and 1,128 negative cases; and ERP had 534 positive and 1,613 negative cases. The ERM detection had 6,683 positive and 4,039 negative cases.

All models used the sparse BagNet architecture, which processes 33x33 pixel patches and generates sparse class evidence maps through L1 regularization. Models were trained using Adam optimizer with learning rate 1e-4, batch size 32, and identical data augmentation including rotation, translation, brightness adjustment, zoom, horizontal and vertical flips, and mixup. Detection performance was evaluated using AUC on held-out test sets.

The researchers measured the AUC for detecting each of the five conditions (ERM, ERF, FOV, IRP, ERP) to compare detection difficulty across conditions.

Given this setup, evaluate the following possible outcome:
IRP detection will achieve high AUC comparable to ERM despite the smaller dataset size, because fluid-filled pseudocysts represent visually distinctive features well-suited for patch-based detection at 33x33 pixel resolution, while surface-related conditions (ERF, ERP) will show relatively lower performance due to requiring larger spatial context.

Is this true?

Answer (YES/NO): NO